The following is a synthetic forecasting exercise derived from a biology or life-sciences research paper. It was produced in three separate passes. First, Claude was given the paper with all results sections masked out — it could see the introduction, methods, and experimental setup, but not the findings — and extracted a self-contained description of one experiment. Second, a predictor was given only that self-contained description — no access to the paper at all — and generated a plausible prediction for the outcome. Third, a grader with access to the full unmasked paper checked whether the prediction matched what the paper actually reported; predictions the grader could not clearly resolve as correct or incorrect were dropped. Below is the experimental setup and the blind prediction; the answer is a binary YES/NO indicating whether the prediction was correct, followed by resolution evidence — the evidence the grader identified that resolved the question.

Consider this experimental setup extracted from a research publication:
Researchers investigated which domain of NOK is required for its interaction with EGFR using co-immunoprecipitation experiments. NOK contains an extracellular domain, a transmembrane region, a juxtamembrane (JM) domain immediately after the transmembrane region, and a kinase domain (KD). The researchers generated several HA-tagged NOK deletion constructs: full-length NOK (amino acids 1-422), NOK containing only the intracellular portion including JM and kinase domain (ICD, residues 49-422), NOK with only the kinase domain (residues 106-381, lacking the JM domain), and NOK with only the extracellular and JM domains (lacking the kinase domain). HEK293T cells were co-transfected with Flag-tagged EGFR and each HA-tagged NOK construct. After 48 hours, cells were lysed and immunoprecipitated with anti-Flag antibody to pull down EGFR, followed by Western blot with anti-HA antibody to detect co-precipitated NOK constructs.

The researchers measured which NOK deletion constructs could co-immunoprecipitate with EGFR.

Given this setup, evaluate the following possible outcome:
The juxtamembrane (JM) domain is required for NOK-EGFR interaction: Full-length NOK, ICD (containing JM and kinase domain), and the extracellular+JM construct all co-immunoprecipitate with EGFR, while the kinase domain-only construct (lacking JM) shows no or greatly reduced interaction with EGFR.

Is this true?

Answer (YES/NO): NO